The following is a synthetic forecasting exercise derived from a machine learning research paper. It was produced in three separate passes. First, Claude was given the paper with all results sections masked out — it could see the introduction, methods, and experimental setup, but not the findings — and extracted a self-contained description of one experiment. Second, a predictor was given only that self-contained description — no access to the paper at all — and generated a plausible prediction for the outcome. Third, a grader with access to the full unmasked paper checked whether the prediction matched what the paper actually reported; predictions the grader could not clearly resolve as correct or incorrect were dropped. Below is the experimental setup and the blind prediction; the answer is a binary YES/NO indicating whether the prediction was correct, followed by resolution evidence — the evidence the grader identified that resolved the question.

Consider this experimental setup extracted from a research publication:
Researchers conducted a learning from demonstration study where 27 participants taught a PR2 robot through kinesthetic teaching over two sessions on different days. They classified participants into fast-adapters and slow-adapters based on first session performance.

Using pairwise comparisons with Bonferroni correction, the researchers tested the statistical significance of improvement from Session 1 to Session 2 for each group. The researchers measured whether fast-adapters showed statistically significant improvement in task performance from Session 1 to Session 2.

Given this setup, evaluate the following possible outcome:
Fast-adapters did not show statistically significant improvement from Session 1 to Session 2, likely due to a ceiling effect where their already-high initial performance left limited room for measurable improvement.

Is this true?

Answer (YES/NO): YES